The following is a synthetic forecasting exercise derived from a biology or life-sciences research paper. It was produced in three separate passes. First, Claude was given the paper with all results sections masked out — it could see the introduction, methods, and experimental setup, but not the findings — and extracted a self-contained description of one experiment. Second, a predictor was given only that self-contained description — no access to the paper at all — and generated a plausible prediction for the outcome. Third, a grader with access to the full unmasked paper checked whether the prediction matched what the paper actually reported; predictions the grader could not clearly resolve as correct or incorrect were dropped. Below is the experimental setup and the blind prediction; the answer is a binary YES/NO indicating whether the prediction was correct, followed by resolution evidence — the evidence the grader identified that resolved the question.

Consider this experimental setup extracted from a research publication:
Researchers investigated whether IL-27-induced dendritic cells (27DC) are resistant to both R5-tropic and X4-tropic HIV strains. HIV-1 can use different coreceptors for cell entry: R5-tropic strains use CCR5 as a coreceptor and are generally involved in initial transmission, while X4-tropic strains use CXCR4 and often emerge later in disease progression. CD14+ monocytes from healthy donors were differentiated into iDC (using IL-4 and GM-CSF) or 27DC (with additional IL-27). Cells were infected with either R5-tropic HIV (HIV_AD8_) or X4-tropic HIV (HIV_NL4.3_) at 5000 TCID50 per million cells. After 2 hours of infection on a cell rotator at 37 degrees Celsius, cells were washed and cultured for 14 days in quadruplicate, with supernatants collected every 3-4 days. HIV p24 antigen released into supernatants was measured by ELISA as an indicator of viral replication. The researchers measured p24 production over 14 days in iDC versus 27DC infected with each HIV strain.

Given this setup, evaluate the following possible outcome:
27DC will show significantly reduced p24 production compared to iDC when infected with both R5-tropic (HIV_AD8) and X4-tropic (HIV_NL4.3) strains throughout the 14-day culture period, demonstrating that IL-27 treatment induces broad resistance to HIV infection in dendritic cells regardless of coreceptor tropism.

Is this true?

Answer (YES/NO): YES